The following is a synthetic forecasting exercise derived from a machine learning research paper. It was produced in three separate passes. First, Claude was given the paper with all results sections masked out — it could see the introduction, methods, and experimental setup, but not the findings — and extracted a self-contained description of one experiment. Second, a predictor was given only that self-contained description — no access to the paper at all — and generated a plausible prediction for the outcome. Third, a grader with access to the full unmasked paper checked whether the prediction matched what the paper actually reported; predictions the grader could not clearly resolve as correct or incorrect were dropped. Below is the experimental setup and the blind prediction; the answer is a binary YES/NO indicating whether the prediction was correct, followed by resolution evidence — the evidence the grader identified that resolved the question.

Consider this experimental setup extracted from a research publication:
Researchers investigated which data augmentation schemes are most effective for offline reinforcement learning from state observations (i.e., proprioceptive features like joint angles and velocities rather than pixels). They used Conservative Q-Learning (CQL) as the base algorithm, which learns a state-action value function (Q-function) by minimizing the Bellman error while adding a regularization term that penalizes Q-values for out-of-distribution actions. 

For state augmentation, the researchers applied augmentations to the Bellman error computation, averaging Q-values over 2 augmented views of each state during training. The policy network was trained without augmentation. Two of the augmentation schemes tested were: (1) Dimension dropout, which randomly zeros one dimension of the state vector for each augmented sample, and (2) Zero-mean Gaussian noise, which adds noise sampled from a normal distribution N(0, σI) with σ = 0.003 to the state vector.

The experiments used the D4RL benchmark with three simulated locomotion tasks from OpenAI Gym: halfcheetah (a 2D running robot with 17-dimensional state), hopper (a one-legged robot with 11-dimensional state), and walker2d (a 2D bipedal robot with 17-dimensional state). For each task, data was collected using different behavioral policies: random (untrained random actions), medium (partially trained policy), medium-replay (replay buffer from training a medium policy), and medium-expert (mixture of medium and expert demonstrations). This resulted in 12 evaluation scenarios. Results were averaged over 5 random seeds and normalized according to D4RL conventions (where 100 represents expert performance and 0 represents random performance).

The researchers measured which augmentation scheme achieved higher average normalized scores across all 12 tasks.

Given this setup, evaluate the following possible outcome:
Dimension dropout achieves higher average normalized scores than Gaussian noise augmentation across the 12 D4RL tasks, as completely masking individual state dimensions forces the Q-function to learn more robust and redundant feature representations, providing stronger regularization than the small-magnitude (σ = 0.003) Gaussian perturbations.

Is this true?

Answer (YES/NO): NO